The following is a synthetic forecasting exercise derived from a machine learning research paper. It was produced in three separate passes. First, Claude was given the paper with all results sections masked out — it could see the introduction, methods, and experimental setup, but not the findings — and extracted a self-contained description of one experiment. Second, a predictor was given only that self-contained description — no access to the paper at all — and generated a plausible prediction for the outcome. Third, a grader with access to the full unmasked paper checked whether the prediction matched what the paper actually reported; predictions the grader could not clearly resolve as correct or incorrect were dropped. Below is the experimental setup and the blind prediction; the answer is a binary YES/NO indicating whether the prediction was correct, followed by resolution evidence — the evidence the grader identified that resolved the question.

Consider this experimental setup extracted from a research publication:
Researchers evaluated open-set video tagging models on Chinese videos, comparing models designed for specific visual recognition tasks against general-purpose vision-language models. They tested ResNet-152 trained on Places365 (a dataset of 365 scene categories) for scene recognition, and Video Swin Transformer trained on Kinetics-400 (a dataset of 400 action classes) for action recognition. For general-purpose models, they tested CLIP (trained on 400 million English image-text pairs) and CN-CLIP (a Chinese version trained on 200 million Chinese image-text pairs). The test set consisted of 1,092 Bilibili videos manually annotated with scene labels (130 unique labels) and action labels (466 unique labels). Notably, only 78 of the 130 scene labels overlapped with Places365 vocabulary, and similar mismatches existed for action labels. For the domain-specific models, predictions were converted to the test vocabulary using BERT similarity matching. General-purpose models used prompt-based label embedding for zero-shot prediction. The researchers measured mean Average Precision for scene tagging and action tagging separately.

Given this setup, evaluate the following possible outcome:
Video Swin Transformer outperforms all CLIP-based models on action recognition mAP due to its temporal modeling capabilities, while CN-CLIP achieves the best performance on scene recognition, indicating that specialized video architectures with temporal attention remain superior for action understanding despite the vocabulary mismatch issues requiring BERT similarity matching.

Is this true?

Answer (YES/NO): NO